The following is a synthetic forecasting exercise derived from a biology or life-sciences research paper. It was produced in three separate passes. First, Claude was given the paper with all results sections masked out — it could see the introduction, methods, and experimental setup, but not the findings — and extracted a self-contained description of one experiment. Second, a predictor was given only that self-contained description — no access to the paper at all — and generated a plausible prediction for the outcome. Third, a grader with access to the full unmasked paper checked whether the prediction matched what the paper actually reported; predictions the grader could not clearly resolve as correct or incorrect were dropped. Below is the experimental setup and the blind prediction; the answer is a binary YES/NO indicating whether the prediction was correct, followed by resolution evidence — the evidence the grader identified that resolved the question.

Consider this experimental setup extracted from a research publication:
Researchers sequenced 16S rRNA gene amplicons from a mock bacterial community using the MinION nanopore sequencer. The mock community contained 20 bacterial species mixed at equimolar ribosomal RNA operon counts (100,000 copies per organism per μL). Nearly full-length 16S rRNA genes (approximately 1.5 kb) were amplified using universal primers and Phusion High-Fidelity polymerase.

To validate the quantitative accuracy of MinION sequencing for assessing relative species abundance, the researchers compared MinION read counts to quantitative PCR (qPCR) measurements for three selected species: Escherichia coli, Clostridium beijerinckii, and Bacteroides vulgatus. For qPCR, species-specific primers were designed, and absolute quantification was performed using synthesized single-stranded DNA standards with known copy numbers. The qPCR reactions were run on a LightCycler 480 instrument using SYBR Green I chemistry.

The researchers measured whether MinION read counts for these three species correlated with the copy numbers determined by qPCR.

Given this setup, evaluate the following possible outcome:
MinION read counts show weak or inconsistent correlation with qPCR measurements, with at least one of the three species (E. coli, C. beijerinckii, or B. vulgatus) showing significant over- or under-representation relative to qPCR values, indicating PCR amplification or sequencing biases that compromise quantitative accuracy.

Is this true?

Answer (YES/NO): NO